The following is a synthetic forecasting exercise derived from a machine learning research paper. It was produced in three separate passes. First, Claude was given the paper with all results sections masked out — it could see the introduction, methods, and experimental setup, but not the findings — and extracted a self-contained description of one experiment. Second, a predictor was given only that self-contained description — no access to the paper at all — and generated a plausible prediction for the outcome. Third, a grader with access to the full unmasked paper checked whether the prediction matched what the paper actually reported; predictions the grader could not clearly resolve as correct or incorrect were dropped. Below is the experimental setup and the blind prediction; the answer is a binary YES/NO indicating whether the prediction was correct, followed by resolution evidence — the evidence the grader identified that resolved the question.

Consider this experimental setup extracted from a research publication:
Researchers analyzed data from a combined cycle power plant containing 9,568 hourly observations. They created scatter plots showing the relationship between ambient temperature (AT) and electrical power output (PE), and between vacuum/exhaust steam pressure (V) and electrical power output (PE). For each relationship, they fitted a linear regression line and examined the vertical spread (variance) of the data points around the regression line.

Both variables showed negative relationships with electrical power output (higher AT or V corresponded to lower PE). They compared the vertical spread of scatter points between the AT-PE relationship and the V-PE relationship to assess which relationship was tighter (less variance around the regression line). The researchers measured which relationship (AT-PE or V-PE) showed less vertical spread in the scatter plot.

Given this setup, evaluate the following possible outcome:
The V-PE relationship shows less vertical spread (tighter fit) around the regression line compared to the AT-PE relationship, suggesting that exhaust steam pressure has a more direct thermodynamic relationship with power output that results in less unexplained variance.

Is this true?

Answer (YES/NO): NO